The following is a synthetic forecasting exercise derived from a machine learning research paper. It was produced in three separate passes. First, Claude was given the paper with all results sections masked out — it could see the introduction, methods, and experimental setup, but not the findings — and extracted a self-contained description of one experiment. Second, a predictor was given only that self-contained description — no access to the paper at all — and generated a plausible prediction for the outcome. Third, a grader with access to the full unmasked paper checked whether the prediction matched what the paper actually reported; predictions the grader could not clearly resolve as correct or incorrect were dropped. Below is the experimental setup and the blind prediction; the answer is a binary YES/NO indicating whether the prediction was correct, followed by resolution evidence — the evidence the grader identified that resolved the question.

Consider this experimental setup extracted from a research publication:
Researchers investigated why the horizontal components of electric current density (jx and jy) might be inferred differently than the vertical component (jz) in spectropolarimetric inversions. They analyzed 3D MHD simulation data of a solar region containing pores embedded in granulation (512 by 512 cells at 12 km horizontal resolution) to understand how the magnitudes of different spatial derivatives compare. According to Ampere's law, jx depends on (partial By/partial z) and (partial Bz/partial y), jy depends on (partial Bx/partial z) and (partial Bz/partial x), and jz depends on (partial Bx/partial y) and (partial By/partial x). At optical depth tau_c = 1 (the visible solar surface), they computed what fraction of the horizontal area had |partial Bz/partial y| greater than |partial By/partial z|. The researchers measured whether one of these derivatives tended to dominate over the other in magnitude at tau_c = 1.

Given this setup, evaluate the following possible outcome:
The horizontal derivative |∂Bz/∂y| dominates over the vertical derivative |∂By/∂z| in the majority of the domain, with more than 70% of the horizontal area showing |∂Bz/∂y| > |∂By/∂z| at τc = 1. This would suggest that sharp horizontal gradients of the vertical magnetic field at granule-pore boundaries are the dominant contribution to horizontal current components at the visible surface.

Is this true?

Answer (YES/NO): NO